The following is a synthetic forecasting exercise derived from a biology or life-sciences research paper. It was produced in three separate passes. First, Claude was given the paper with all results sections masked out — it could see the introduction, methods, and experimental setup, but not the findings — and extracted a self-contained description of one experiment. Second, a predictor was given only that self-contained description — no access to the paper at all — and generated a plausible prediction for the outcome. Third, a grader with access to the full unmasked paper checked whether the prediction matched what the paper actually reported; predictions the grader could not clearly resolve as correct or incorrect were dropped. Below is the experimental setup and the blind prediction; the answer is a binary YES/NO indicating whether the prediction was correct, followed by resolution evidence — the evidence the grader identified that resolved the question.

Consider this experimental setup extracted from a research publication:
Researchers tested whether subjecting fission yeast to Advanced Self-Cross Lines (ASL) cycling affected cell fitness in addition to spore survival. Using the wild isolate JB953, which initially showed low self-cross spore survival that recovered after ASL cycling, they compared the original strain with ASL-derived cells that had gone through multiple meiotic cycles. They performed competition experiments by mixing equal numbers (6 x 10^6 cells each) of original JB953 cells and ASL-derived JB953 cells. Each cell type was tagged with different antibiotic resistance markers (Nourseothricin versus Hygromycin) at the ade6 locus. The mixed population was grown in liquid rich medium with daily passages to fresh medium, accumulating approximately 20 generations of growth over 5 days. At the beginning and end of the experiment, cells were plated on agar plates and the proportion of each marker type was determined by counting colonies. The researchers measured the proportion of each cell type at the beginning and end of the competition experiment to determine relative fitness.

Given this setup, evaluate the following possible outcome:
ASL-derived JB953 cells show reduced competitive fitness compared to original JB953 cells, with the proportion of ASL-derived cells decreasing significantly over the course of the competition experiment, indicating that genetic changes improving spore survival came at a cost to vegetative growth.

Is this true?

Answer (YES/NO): NO